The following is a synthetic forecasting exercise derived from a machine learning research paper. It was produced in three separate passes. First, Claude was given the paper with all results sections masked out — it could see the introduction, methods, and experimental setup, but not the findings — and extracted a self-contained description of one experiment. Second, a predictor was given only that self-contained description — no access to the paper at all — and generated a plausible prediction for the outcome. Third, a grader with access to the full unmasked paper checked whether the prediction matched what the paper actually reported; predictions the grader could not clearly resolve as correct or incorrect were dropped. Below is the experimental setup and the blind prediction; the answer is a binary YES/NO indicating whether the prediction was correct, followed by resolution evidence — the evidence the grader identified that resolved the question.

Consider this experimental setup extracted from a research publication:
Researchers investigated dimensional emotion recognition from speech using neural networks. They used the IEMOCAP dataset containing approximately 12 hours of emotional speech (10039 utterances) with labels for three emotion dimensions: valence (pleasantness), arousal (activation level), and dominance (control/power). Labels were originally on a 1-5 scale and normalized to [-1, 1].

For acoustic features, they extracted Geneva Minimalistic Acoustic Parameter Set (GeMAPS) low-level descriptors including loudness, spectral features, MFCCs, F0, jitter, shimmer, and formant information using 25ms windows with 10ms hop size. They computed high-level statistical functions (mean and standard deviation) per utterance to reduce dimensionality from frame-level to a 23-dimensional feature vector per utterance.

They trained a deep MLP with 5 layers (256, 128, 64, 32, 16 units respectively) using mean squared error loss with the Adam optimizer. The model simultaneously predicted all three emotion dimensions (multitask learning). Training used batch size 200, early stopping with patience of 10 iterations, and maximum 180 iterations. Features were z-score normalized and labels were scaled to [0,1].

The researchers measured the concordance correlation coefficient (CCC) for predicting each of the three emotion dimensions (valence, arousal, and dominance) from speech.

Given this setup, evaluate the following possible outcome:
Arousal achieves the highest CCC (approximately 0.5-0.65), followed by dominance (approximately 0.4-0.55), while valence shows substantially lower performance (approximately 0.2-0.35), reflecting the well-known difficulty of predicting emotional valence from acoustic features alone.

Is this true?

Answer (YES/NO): YES